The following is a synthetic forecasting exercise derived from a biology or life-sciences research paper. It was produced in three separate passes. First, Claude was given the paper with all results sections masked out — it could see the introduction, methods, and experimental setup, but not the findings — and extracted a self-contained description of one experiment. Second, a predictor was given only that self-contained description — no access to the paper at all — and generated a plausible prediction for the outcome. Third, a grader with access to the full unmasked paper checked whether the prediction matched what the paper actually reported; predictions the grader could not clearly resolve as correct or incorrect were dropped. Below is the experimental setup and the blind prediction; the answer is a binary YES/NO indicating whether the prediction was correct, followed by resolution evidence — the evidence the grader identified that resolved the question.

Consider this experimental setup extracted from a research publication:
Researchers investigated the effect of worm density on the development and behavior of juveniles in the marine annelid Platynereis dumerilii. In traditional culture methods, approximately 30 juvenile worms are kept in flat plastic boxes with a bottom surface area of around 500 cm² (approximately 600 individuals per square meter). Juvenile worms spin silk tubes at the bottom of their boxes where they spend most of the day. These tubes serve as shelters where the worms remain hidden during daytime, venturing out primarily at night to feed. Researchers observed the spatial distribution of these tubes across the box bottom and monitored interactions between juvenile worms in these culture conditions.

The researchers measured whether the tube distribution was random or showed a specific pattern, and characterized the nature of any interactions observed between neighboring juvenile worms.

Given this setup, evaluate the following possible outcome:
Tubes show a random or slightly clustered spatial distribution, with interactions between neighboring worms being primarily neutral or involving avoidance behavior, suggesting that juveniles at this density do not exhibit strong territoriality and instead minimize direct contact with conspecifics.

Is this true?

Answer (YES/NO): NO